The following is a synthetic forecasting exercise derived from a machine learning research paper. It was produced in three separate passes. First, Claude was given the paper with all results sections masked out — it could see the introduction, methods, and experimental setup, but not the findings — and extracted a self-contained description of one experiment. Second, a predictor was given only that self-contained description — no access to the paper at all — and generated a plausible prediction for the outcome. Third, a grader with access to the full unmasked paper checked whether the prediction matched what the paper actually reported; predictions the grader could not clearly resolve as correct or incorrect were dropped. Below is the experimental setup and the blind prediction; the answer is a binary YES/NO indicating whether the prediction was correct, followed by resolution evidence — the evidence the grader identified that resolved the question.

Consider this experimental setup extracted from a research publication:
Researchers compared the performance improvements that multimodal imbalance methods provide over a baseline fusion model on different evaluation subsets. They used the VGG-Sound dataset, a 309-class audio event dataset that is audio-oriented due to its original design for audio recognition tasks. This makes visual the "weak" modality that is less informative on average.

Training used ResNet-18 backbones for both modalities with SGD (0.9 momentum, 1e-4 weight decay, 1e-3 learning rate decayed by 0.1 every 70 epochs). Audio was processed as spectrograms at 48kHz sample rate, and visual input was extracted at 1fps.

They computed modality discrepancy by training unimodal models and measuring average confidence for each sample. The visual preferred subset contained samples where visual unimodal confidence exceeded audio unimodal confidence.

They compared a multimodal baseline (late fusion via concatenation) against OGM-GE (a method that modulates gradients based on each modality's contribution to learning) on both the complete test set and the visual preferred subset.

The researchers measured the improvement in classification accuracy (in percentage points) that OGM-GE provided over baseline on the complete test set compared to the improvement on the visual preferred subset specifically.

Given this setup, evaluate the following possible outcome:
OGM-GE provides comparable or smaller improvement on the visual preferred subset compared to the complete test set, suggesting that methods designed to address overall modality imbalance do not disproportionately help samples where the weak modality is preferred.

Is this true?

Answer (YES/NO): NO